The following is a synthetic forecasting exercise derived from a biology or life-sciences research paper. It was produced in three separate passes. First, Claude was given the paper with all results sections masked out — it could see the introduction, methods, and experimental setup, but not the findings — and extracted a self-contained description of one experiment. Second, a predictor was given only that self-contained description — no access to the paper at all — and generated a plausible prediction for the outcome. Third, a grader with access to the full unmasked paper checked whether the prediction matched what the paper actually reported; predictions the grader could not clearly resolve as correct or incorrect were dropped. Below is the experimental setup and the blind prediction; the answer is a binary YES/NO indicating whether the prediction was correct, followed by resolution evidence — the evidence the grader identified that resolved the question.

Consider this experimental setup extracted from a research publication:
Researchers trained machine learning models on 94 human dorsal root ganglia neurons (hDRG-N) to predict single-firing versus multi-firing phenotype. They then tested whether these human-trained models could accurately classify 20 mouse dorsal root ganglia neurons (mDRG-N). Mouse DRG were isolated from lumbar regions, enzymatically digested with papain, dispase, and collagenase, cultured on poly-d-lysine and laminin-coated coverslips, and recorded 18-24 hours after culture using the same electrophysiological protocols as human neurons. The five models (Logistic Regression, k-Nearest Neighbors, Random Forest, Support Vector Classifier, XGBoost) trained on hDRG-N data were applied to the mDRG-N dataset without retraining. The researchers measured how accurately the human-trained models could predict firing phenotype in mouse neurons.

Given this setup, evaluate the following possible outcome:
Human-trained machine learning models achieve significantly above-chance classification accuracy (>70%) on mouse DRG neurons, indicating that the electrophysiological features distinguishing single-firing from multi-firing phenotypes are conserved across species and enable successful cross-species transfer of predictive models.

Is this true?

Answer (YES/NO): YES